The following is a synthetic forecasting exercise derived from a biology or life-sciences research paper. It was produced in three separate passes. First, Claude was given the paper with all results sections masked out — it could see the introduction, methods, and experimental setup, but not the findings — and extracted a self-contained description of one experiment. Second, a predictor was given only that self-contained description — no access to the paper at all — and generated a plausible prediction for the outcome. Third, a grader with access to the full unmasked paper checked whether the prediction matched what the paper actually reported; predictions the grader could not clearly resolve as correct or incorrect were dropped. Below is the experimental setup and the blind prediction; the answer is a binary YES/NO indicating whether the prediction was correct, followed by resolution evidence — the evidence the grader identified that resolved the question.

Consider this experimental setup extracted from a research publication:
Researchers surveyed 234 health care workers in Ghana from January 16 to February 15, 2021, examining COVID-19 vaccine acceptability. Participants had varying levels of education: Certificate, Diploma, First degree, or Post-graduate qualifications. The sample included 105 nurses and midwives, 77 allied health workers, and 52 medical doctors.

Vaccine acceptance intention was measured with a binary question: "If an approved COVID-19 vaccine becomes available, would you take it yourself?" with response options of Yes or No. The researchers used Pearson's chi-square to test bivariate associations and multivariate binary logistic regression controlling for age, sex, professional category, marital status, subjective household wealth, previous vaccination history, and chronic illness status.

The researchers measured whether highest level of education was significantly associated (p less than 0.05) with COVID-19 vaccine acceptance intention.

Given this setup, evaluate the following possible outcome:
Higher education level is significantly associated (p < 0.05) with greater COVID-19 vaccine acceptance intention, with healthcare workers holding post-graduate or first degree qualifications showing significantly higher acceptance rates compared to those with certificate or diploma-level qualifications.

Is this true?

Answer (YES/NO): NO